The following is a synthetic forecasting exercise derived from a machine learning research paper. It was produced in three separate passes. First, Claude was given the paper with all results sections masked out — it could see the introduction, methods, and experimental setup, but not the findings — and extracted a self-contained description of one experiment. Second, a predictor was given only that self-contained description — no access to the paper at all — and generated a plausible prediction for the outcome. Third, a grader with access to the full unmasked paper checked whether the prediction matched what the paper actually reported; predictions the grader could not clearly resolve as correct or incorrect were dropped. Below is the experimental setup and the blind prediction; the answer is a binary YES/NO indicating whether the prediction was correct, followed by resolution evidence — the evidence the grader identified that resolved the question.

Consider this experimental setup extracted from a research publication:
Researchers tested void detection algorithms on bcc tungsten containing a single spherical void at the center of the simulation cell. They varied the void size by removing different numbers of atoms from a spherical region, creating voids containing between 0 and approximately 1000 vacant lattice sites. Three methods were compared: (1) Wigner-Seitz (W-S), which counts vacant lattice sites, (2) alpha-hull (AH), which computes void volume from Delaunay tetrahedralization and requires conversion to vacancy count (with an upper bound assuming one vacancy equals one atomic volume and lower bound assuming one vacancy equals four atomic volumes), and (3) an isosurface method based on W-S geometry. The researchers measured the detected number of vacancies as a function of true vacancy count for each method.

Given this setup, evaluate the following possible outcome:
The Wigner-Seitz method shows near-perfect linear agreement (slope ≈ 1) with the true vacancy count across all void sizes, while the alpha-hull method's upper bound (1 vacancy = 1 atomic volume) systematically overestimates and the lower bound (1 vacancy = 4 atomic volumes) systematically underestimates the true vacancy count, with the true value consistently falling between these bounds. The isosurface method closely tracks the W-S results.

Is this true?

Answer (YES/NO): NO